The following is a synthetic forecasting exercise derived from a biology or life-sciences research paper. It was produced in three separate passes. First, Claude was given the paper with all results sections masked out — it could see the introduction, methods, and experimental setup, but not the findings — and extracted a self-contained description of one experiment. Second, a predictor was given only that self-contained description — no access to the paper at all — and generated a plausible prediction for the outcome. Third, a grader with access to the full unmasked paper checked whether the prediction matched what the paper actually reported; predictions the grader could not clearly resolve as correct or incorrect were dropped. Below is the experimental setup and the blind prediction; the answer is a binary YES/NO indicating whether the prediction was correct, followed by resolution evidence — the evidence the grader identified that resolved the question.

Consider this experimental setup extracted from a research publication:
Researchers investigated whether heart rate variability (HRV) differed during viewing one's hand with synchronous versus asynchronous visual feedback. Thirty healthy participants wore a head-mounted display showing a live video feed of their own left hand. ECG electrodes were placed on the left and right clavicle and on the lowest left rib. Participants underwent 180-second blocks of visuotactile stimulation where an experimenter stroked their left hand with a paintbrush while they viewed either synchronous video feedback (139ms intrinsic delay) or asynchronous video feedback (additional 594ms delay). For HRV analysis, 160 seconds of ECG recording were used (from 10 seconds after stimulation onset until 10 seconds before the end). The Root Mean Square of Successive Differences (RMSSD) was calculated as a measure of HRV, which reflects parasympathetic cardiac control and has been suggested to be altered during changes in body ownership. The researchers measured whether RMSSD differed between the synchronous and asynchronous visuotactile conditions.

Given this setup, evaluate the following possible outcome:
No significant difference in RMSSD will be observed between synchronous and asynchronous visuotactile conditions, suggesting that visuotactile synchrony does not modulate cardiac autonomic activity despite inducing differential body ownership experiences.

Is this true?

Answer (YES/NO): YES